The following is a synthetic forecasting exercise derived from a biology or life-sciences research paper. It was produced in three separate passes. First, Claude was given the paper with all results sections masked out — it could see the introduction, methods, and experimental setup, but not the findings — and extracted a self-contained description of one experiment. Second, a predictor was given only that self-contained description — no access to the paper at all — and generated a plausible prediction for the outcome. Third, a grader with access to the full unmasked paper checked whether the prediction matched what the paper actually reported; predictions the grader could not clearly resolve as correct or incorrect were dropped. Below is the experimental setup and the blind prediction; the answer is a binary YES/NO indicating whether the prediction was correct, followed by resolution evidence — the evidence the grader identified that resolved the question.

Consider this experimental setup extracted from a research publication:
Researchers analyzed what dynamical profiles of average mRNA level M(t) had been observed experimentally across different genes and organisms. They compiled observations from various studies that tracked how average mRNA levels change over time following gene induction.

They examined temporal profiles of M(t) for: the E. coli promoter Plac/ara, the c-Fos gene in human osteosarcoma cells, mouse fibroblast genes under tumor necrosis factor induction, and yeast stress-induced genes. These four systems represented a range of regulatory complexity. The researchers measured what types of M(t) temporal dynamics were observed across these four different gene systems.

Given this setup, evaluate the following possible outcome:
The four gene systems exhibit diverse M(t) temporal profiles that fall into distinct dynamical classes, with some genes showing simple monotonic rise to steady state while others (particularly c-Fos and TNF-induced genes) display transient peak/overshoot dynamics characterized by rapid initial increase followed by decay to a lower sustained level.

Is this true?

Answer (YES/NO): NO